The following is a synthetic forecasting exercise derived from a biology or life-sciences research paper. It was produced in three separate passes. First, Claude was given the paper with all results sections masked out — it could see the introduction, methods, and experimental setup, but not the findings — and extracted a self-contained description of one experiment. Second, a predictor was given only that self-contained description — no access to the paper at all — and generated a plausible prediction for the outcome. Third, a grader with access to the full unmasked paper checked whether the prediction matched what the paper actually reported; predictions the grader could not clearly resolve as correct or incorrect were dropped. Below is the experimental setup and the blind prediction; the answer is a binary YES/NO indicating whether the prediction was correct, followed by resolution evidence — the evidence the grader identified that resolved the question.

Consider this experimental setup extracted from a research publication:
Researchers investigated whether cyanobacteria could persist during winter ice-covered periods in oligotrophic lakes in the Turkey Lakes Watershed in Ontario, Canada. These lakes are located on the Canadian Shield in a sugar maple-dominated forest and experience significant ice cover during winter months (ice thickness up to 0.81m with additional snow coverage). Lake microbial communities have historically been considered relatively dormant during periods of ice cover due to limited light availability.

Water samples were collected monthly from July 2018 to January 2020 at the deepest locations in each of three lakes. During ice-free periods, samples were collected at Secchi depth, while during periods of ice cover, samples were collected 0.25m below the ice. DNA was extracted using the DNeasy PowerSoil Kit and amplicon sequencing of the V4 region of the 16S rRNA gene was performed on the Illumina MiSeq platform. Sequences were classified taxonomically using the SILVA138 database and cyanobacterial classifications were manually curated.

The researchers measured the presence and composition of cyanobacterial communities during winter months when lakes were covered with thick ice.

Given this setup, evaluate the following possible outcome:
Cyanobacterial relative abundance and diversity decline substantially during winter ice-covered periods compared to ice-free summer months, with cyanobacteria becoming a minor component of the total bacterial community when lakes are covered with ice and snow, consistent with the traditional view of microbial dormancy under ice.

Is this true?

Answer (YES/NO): NO